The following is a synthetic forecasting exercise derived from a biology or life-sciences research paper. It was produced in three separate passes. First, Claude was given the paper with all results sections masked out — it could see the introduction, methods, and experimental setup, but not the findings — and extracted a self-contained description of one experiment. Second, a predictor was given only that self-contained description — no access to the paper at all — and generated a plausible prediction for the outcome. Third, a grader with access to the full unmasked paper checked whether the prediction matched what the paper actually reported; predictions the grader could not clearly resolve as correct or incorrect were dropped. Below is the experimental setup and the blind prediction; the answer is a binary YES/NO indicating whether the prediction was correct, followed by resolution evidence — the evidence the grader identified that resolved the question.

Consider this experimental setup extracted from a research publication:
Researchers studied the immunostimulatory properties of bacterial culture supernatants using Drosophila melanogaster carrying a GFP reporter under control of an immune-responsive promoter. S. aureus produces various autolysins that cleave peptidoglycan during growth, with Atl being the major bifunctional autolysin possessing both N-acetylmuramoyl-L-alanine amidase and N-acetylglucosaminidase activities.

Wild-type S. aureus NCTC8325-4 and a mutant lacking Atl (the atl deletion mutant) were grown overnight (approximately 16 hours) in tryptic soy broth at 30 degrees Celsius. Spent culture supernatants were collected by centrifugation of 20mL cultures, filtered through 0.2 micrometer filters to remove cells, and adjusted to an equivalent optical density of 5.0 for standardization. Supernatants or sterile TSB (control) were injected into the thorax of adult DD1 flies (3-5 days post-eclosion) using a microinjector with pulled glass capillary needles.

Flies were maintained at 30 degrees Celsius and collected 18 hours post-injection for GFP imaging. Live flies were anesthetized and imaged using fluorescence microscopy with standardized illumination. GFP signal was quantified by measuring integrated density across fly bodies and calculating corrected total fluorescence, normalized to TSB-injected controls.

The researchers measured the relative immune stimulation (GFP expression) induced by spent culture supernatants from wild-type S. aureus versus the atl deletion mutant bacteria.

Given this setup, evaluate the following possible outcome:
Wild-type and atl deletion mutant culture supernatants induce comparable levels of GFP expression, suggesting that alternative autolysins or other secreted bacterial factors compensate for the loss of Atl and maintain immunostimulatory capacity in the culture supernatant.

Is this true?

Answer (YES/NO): NO